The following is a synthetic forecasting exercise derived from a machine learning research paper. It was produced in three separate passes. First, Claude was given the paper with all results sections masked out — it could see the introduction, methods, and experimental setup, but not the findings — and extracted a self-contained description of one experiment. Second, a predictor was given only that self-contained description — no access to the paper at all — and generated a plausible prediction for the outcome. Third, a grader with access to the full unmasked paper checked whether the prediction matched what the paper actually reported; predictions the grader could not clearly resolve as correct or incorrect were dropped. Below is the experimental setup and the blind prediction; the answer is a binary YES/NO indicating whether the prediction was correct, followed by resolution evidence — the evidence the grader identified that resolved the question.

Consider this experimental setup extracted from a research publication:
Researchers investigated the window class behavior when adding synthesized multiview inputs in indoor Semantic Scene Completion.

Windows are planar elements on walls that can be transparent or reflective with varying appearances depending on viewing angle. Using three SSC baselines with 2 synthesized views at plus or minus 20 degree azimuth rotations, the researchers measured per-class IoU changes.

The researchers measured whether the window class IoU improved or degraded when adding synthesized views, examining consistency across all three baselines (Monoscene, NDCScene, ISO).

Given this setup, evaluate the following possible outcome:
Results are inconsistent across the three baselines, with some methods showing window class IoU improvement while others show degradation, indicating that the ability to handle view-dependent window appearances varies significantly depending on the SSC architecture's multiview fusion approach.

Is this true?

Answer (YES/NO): NO